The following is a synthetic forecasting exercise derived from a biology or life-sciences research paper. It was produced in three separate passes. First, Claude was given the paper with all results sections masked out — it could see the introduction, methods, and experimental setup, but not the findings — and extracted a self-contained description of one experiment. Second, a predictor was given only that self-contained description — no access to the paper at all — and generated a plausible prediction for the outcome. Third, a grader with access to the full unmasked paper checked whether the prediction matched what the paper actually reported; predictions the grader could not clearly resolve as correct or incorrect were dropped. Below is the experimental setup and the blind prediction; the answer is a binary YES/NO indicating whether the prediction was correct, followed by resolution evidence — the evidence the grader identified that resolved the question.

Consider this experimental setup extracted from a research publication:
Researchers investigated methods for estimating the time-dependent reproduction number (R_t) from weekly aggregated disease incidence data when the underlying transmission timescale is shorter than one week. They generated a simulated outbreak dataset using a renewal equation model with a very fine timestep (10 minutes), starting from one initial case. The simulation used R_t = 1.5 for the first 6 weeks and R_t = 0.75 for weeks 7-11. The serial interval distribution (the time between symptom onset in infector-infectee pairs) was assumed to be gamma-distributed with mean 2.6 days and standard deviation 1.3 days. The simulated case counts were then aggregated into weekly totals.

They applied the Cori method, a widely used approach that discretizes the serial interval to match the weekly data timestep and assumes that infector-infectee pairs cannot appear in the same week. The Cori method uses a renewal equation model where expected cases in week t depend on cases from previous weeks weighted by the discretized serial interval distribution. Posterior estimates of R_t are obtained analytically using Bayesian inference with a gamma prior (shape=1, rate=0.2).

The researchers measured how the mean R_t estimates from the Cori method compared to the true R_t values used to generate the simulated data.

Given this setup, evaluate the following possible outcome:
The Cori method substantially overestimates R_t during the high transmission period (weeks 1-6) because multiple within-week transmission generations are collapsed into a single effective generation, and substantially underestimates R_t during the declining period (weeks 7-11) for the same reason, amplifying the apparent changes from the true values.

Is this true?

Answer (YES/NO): YES